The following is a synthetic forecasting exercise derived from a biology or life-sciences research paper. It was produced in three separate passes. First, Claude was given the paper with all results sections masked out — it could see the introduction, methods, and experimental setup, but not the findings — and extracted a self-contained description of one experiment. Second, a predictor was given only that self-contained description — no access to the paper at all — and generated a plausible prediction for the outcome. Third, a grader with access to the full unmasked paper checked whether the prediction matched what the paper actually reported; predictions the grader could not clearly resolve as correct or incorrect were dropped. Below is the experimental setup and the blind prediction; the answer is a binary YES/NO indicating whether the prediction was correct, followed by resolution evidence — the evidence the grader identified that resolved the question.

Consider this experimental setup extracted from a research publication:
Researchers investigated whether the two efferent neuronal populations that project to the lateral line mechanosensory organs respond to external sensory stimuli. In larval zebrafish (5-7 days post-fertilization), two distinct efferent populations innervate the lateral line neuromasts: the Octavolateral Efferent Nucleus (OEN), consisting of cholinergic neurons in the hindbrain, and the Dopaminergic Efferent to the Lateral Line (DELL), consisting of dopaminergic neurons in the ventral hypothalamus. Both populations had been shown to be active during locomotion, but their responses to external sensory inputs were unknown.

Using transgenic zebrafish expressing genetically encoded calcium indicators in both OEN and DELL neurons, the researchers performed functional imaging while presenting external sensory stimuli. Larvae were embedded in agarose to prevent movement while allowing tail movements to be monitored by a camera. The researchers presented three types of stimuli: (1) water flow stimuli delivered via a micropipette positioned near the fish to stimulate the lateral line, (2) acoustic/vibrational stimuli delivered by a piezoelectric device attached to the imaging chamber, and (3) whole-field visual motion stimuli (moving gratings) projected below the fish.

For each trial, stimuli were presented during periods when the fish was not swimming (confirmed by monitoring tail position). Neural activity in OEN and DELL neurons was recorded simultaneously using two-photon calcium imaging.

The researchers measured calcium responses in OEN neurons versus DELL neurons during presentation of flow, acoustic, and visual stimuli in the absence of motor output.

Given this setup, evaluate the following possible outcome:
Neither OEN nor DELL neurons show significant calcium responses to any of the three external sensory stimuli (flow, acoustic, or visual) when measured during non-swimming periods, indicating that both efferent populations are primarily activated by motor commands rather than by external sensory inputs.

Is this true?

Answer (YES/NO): NO